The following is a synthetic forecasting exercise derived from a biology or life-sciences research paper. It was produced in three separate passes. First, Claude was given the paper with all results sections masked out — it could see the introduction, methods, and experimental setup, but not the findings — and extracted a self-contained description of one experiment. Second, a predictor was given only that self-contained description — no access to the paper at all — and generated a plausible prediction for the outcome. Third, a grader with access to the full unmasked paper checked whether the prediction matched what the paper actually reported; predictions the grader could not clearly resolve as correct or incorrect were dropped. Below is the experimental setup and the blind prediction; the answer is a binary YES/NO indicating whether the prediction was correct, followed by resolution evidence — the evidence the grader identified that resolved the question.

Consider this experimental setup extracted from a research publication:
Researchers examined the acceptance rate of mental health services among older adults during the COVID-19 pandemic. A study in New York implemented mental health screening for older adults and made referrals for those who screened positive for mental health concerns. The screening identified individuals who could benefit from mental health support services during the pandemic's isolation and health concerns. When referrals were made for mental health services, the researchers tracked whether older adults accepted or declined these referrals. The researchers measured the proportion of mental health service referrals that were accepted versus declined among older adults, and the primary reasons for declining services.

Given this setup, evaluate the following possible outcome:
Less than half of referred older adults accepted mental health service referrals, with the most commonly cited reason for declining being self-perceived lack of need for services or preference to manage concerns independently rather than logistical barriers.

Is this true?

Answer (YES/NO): NO